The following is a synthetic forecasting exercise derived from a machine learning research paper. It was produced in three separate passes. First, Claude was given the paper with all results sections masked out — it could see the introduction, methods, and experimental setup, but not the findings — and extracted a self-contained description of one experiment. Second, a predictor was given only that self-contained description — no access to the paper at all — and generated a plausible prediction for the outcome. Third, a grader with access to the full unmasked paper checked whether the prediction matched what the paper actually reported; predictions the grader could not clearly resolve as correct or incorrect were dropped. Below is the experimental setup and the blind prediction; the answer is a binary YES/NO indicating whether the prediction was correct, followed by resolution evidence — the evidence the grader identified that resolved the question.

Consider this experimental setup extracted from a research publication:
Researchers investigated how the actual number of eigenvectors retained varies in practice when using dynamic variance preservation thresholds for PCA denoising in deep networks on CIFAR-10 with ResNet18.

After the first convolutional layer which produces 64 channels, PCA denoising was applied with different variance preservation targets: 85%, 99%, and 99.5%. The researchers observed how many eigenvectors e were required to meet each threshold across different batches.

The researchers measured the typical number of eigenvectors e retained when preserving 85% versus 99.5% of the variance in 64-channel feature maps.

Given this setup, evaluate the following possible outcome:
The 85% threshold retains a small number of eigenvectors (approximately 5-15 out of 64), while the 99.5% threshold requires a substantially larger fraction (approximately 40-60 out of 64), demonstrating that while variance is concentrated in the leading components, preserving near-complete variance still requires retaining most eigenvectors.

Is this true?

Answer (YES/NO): NO